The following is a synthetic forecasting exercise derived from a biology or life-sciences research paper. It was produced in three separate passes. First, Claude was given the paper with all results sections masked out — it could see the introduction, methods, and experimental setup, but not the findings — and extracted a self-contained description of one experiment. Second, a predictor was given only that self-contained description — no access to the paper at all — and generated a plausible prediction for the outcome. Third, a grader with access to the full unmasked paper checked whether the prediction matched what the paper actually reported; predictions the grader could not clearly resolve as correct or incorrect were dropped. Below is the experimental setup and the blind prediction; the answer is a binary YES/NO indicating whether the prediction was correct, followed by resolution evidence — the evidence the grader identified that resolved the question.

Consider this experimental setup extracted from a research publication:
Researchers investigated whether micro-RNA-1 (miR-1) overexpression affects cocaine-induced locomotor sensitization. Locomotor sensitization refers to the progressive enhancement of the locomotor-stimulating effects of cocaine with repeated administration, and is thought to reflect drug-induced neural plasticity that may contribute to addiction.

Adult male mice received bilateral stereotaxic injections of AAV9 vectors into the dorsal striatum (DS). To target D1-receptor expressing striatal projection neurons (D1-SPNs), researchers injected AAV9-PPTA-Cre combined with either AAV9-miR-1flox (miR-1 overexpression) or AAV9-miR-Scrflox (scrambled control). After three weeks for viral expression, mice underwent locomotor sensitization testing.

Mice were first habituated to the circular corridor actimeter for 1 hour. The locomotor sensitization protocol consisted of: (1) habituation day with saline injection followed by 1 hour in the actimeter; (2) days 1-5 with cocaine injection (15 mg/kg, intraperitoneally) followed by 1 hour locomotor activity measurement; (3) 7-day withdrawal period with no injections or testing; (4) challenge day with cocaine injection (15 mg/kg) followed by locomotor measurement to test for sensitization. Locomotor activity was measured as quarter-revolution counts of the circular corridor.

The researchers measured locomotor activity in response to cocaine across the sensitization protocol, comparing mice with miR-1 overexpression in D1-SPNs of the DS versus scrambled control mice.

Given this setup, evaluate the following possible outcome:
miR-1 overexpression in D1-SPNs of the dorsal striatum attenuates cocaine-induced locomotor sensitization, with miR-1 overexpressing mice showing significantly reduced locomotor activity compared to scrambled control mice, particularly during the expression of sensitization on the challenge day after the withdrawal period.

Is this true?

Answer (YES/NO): NO